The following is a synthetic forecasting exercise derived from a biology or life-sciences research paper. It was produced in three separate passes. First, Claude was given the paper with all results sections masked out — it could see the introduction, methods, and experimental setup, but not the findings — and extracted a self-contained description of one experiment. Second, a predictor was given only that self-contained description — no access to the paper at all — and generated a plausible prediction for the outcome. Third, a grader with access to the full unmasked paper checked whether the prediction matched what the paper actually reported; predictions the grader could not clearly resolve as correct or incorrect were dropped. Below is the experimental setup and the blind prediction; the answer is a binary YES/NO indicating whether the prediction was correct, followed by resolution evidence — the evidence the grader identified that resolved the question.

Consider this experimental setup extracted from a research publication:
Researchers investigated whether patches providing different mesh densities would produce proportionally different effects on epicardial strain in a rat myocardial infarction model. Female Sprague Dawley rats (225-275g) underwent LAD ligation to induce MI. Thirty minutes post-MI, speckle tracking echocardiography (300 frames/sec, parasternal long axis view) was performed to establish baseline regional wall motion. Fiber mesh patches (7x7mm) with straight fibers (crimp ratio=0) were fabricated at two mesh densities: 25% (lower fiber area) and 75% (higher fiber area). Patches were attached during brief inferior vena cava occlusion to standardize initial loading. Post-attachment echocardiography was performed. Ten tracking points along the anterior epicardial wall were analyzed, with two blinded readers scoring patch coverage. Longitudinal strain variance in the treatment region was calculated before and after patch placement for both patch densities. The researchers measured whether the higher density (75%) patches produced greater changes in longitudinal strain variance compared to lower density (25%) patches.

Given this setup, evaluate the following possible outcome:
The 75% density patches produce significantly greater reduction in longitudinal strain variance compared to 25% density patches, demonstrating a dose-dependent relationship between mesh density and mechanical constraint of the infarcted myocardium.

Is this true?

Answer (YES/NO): NO